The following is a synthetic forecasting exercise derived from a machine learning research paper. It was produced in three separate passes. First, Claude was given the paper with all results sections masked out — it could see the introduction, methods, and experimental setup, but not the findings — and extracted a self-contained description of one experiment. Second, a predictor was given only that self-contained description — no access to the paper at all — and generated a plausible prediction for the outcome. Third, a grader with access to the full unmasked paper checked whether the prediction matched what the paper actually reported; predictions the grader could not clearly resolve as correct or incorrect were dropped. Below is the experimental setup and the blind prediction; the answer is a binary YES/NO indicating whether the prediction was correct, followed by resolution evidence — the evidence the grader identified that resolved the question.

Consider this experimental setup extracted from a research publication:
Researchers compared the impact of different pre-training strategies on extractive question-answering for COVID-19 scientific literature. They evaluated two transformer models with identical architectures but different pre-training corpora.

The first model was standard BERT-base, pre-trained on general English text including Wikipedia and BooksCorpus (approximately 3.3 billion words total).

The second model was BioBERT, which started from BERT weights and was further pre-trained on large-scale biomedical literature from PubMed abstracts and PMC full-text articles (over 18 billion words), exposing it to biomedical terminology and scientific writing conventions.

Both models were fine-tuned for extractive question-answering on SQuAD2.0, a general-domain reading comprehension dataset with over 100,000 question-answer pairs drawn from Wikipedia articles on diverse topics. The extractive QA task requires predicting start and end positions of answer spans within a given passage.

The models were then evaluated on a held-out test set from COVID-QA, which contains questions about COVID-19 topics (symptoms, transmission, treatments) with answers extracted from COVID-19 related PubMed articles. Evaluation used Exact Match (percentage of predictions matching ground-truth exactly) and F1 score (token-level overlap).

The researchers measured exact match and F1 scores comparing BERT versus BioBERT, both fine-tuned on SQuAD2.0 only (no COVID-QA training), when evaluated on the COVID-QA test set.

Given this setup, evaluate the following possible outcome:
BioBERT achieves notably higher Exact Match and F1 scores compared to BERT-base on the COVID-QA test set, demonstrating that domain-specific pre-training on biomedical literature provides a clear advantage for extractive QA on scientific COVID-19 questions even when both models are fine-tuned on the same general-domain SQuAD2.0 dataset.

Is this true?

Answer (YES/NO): NO